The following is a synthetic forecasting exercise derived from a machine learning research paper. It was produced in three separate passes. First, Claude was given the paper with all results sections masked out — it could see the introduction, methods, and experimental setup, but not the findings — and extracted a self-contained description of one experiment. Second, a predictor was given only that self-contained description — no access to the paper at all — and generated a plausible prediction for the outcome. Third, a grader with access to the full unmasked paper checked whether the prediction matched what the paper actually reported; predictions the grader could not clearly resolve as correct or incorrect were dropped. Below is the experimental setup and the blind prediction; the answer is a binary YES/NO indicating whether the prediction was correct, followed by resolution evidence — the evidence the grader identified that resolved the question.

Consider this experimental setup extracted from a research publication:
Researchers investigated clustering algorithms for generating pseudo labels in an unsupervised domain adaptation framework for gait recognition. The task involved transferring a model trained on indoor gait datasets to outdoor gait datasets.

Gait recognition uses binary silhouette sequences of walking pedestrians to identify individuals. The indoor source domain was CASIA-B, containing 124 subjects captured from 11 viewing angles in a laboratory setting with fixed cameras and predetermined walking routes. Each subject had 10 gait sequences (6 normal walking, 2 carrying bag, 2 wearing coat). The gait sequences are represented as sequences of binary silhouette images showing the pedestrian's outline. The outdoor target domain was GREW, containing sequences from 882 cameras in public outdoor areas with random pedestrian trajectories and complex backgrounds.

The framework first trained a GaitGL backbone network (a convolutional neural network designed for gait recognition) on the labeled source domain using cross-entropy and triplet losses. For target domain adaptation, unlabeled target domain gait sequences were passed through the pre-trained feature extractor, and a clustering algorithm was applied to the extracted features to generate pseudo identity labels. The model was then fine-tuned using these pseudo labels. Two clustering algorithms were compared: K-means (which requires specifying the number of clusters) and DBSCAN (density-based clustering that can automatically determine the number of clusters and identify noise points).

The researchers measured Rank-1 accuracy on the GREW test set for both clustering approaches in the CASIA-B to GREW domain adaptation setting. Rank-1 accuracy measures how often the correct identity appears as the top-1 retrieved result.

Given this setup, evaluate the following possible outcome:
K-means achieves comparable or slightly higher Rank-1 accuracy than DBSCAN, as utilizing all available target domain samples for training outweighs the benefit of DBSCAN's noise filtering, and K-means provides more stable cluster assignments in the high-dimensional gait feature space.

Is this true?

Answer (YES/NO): NO